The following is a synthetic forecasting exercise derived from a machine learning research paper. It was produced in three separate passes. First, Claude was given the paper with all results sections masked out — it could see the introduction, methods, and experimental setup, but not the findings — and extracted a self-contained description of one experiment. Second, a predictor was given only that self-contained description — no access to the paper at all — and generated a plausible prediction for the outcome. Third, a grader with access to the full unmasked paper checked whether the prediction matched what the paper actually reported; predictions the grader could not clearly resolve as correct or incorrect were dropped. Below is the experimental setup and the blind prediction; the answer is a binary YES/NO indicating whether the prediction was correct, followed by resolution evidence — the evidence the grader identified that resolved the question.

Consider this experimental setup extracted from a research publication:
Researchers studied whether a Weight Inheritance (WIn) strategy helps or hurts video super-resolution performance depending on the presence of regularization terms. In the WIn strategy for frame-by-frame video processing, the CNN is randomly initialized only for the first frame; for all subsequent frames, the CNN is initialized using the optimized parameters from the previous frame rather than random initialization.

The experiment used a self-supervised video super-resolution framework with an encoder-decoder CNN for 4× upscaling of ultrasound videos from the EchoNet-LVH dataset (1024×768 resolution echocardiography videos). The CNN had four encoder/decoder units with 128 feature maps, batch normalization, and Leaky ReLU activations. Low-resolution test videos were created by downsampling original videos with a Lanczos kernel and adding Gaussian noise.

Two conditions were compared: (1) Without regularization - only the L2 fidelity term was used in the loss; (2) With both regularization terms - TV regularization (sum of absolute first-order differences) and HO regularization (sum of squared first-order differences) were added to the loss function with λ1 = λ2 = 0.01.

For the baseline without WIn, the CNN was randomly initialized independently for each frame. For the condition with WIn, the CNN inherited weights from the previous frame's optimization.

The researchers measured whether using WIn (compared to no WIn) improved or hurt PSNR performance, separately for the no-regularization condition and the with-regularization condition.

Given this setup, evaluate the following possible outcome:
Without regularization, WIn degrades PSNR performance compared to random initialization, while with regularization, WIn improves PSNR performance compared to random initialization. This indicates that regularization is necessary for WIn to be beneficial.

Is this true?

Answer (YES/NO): YES